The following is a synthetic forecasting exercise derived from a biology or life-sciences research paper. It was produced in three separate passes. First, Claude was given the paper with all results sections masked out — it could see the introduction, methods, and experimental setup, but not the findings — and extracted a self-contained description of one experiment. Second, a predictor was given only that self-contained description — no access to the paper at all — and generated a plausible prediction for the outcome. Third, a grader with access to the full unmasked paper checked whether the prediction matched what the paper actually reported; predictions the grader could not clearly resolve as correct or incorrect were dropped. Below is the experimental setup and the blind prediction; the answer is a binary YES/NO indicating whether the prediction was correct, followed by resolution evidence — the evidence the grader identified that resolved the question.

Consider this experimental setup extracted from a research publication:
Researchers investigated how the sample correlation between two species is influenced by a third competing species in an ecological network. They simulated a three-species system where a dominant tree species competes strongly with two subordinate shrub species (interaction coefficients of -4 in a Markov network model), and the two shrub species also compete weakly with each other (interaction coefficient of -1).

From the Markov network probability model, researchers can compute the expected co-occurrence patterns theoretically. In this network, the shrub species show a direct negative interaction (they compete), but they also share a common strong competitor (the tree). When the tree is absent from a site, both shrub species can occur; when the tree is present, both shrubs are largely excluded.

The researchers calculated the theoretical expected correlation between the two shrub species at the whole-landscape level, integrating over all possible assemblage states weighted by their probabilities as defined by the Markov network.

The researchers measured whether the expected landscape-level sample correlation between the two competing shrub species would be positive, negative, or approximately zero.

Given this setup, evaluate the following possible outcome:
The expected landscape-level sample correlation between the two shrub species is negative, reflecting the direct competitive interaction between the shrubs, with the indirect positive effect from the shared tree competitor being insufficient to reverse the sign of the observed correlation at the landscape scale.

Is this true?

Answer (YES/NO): NO